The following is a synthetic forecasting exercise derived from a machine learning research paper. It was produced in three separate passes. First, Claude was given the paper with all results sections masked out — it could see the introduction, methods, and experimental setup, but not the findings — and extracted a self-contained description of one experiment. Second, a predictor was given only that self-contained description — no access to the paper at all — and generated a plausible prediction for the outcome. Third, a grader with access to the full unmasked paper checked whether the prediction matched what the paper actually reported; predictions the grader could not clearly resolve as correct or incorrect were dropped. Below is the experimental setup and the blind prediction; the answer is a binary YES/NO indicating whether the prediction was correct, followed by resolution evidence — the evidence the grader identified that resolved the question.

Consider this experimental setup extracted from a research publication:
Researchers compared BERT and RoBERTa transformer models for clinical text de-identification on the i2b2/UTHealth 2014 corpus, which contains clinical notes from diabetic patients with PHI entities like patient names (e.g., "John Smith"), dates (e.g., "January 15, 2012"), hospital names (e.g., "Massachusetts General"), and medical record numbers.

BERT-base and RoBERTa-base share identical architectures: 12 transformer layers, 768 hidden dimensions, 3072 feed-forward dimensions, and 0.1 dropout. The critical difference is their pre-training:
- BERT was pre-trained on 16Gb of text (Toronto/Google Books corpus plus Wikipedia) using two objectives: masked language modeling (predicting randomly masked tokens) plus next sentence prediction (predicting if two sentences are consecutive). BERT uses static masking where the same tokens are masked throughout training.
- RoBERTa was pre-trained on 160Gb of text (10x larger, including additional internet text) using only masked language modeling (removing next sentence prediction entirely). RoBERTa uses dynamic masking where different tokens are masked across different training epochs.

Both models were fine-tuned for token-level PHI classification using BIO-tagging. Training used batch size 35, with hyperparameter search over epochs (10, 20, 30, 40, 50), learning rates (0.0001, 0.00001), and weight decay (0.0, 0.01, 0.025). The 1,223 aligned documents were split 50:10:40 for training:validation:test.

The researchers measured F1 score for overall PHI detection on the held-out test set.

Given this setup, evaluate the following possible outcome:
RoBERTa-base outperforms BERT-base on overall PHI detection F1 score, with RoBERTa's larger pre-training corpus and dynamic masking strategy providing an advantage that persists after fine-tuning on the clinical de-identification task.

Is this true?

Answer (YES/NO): YES